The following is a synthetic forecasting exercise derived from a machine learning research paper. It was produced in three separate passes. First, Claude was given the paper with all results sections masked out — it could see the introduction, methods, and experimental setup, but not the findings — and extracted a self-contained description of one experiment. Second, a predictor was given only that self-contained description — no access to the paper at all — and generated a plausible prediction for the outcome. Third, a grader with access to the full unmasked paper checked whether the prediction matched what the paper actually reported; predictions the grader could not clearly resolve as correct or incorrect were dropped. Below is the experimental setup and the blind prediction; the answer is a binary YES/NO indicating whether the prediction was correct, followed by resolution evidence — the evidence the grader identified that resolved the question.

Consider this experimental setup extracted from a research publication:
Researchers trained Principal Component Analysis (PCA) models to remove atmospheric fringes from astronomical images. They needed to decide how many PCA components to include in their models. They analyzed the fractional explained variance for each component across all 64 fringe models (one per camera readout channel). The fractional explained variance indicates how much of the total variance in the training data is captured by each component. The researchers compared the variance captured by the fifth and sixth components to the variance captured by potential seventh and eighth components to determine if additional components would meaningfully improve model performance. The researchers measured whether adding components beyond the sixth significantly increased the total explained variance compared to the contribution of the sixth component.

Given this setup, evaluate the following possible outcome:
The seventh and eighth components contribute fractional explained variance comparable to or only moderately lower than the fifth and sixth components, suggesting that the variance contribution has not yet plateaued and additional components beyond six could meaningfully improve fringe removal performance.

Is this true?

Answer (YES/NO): NO